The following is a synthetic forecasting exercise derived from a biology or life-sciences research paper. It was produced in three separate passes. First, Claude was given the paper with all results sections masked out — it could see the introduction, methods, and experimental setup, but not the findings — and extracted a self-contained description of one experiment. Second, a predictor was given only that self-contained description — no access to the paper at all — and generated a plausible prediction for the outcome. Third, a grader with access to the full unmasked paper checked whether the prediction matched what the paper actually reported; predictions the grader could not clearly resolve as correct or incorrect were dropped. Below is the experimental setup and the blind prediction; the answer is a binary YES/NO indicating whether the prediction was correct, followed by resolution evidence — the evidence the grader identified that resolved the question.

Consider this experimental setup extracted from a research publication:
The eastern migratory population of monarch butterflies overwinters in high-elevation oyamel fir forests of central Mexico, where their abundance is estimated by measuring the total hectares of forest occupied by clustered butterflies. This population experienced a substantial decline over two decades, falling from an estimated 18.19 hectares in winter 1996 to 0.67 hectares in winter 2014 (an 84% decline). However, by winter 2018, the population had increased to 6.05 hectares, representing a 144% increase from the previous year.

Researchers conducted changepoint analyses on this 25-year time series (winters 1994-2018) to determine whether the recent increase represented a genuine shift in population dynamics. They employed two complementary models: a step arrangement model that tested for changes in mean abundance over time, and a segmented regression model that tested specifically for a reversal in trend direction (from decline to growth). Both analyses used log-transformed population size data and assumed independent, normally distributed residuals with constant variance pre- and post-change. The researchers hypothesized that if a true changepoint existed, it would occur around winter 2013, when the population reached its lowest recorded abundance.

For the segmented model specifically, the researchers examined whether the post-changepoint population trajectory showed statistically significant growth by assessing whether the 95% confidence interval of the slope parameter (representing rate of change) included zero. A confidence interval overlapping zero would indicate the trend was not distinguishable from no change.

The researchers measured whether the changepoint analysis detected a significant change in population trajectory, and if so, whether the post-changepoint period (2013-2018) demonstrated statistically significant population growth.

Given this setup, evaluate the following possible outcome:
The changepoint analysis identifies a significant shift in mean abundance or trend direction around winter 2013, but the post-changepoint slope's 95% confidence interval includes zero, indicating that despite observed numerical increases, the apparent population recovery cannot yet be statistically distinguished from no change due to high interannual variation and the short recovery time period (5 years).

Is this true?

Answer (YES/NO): YES